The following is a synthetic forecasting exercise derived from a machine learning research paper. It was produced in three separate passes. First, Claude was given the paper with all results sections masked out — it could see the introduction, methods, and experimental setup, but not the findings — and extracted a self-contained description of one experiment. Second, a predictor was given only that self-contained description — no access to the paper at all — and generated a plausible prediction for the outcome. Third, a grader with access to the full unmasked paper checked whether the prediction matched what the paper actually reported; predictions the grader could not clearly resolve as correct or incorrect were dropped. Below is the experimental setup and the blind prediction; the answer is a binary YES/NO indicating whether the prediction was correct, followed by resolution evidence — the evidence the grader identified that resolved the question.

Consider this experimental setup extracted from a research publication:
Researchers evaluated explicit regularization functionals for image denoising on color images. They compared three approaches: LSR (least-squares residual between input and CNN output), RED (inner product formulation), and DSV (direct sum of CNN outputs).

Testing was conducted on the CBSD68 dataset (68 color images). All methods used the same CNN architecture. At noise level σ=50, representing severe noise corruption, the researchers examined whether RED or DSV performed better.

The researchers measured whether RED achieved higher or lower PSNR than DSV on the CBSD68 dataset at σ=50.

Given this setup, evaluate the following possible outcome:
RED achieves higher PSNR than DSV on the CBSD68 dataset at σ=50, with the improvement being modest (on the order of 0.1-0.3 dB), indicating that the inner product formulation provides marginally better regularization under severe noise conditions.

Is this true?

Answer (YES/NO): NO